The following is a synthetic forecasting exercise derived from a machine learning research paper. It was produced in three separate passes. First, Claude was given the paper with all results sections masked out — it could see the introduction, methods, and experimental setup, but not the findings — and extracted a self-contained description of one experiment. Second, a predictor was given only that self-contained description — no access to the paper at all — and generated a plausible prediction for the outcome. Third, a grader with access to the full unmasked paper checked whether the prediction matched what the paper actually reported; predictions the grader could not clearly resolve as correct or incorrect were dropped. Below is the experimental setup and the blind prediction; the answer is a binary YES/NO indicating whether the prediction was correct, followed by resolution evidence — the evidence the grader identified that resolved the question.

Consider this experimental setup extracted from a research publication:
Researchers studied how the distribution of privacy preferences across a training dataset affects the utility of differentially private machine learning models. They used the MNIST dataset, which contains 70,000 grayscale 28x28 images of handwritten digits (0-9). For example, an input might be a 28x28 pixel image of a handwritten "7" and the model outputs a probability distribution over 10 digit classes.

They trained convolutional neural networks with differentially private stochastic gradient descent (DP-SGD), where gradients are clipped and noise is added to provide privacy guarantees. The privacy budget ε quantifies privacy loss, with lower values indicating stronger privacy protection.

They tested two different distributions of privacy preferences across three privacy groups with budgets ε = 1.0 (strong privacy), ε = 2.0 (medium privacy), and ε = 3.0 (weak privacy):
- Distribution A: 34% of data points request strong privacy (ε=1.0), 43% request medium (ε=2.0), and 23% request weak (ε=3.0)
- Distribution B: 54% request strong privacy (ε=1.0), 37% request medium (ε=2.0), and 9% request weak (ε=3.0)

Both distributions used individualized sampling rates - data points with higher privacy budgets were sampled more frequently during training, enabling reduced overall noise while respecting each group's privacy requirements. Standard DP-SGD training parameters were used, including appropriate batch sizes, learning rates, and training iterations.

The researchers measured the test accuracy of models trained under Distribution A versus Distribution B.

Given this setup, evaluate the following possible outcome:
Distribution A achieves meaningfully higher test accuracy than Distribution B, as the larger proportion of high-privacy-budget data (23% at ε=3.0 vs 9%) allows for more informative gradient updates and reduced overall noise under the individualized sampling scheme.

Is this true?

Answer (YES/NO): NO